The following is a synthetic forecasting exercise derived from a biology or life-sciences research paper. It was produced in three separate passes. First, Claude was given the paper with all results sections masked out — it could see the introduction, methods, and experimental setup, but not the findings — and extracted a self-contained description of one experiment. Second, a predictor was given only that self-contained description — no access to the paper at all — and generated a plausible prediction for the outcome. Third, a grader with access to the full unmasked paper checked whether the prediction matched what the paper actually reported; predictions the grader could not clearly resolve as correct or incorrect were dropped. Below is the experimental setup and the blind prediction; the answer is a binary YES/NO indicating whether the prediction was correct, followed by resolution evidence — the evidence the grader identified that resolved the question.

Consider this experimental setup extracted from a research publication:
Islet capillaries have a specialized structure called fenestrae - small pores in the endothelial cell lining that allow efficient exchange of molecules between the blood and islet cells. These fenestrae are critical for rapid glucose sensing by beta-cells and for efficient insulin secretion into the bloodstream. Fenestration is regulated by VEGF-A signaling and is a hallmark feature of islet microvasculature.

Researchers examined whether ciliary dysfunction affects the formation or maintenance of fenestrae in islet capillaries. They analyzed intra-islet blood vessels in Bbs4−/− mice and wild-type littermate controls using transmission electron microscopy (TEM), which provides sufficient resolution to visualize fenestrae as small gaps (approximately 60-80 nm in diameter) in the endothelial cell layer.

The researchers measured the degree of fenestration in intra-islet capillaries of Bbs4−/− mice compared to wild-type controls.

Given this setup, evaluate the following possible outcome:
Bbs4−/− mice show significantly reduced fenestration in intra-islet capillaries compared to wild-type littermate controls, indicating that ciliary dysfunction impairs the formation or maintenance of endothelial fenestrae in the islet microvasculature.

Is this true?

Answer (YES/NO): YES